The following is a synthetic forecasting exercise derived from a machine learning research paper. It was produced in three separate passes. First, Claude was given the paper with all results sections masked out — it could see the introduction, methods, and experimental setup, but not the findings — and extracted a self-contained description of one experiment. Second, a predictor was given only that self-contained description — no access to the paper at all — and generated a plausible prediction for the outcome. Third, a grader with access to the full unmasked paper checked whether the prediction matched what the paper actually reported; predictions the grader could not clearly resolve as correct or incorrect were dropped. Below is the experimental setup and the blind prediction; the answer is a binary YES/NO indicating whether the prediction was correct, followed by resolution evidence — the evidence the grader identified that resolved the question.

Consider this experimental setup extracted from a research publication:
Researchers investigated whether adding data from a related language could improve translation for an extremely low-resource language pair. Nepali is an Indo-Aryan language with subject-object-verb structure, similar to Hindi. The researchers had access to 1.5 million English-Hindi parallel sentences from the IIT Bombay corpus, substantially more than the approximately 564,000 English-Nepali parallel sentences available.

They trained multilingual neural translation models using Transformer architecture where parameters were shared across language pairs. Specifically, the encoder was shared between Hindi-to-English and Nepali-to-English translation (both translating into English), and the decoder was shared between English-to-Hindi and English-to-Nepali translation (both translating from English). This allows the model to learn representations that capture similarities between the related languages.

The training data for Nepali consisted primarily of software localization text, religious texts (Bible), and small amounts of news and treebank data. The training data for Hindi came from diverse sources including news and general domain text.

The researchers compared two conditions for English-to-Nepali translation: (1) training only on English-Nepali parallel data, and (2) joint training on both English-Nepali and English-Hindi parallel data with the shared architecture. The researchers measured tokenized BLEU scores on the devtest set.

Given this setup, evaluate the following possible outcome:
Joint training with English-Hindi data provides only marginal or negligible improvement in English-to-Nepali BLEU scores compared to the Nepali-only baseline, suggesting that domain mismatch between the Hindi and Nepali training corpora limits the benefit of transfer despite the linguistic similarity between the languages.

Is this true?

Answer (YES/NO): NO